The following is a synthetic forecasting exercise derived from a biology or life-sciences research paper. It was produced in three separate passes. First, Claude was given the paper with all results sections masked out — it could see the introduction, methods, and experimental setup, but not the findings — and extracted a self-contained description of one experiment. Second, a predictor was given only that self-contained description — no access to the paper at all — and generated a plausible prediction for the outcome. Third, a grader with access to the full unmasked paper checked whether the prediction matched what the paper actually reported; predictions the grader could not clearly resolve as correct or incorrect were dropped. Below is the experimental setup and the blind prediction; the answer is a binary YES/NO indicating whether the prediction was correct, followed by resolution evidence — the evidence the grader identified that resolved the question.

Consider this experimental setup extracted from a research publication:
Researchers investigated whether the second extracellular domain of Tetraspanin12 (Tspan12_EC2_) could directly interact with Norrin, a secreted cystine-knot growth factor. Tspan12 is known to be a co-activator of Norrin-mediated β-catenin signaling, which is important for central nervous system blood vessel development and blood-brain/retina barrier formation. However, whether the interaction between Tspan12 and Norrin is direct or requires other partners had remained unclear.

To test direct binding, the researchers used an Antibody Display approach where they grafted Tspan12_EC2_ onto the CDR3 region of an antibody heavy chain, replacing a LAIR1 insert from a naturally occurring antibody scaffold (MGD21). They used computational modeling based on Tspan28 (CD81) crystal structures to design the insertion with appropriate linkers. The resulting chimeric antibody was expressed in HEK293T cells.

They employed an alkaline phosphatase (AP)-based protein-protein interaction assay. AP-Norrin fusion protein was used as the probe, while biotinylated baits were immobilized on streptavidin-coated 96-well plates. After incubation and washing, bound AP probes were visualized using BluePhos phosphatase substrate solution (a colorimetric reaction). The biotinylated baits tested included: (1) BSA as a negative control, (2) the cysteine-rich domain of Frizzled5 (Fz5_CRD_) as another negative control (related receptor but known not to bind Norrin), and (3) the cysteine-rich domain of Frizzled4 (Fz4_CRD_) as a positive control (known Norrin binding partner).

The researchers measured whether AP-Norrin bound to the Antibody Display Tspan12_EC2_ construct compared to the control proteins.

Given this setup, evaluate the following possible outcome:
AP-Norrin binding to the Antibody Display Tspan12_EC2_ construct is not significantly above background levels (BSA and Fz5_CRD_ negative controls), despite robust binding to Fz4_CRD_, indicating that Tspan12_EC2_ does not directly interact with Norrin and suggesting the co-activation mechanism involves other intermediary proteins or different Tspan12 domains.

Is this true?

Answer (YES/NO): NO